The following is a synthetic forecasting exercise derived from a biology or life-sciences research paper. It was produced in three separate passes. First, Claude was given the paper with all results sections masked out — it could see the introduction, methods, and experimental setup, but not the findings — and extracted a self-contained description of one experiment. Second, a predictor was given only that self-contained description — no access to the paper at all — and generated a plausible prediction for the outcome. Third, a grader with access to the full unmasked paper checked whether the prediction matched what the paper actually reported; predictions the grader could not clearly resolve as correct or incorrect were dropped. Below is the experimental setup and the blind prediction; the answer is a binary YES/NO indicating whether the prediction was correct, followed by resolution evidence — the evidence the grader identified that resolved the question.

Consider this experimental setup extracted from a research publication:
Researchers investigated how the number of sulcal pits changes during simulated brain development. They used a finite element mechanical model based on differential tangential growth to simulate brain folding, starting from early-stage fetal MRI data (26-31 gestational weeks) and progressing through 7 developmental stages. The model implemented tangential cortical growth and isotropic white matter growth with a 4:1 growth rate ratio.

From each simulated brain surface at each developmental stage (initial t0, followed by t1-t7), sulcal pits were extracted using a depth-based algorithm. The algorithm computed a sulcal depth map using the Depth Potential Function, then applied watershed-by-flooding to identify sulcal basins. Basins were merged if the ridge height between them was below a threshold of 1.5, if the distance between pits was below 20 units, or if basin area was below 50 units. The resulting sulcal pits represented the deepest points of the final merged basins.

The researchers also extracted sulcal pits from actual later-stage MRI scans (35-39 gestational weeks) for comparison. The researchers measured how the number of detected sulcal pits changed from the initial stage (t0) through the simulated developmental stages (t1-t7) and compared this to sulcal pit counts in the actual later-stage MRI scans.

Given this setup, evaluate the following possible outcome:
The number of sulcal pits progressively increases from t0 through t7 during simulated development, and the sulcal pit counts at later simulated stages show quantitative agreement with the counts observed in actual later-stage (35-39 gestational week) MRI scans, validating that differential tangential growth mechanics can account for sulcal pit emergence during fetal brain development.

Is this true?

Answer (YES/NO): YES